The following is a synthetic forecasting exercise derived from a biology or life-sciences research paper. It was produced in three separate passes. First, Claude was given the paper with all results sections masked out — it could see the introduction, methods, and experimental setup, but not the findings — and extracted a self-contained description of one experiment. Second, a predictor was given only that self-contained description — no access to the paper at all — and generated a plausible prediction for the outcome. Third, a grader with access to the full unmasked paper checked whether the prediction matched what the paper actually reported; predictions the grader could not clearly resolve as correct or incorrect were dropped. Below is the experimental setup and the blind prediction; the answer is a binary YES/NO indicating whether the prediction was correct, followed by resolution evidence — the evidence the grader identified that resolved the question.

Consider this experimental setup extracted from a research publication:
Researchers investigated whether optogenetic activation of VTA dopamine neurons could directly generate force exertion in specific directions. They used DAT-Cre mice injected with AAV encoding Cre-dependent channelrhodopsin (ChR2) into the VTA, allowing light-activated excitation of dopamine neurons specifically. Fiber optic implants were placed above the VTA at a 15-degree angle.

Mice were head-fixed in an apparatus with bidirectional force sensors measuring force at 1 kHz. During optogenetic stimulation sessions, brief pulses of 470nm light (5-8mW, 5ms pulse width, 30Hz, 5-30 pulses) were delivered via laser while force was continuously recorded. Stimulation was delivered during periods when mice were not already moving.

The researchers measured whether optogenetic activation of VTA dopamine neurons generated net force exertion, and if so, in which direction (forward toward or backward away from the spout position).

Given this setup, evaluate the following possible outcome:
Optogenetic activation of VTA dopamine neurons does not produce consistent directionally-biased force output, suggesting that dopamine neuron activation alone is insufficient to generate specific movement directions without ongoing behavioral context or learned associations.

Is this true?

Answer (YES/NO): NO